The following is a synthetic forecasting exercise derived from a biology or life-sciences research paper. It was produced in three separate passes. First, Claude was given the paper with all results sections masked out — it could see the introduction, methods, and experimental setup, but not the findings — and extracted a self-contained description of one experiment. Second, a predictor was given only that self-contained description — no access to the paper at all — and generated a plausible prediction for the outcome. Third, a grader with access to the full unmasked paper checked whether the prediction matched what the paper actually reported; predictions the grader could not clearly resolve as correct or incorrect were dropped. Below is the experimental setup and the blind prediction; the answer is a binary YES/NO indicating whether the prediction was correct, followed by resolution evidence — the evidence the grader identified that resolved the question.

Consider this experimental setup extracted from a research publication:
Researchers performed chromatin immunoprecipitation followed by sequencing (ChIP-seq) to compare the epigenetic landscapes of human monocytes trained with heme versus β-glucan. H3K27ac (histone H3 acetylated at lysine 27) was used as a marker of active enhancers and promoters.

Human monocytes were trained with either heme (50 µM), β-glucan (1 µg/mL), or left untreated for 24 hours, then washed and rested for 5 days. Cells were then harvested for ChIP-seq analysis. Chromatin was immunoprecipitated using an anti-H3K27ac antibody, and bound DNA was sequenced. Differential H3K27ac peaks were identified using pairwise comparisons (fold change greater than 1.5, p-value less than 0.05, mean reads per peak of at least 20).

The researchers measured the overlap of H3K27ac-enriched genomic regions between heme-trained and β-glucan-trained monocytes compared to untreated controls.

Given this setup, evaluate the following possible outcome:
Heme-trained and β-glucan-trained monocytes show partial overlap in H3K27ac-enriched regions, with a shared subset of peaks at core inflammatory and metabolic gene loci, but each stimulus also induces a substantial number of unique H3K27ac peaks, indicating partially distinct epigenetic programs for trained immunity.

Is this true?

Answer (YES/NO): YES